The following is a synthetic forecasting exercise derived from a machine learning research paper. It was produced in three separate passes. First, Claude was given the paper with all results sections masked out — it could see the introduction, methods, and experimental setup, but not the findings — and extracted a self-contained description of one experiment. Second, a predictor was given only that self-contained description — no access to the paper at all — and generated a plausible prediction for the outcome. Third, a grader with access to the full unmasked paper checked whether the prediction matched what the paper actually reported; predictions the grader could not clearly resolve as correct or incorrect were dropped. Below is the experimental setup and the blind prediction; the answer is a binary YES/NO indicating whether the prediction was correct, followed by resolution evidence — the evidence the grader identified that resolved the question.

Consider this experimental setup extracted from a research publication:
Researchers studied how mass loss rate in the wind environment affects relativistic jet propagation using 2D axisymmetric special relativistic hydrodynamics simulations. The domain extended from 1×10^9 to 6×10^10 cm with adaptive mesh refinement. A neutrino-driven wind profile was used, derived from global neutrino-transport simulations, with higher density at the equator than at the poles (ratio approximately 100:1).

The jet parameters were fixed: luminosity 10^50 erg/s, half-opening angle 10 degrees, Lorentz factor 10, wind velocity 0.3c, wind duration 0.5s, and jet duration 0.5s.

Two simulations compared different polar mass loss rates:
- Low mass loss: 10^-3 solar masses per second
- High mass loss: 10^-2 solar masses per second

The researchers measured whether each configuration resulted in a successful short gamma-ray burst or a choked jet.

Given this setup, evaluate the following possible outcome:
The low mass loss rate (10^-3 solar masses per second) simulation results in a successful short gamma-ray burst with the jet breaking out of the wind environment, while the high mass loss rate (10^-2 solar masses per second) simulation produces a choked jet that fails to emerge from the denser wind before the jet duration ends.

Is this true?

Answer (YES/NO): YES